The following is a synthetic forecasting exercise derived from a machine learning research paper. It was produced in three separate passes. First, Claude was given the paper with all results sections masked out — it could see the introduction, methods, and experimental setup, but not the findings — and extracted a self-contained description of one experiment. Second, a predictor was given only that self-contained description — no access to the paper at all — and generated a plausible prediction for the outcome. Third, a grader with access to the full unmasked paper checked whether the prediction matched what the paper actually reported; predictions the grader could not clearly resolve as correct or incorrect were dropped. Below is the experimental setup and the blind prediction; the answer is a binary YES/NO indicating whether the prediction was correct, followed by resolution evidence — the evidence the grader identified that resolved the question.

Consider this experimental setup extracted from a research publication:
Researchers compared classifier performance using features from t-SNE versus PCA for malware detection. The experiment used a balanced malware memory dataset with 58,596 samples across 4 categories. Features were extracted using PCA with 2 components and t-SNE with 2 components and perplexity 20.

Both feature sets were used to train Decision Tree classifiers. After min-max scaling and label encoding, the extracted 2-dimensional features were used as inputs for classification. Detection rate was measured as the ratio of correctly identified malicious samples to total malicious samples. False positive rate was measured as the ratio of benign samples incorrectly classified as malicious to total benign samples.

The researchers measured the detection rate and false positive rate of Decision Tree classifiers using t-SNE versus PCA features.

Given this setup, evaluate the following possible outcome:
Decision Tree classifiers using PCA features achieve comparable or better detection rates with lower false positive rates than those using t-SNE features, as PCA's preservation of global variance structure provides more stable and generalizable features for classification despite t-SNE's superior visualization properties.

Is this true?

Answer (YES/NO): NO